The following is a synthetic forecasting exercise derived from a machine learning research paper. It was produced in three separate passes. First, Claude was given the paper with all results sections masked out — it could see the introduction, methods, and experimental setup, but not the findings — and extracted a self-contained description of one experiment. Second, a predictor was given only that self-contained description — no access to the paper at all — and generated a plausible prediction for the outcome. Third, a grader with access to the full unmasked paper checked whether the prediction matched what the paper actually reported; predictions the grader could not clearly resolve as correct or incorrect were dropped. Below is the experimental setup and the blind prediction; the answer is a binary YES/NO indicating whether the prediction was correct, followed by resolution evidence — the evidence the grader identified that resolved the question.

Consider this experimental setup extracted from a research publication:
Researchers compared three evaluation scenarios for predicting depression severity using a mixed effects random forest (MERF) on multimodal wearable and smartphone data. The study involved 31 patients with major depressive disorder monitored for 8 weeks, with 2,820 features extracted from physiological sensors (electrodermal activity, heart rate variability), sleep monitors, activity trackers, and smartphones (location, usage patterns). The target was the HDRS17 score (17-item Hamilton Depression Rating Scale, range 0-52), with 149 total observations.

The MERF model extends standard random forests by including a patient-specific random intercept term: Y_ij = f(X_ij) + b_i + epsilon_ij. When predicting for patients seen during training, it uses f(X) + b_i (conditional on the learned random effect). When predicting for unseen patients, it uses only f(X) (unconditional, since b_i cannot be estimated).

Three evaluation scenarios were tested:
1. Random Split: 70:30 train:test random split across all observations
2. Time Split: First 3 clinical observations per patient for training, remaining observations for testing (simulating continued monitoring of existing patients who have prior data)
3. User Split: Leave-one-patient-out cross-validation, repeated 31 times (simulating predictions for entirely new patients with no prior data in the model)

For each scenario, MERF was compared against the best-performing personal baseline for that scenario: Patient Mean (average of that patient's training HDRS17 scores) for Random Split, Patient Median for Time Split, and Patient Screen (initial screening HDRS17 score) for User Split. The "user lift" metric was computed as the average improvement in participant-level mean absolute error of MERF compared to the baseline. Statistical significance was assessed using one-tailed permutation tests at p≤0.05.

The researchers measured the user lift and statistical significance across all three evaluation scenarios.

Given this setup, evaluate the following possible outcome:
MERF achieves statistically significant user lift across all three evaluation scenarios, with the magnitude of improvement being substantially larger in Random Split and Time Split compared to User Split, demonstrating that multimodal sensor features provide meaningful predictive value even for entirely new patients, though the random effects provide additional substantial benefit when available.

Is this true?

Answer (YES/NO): NO